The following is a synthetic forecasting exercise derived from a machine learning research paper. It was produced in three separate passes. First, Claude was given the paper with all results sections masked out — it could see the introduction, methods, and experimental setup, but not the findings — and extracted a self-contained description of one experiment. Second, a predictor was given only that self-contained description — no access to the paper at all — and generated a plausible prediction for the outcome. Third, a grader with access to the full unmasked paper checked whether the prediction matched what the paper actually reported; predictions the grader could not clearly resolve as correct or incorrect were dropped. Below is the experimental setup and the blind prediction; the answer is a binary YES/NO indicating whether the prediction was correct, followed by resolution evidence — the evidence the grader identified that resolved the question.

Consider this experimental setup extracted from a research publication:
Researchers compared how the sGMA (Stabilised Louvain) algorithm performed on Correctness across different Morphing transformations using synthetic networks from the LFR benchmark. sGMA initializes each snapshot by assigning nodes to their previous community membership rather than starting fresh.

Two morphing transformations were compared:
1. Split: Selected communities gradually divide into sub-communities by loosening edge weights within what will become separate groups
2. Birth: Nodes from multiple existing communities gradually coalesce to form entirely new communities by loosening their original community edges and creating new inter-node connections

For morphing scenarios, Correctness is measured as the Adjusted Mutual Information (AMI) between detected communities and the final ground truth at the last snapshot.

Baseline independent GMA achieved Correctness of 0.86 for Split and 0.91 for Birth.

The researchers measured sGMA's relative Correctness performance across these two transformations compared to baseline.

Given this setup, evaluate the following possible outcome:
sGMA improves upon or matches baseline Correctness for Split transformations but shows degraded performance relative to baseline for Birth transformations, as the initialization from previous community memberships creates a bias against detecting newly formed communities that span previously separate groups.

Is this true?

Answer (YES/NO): NO